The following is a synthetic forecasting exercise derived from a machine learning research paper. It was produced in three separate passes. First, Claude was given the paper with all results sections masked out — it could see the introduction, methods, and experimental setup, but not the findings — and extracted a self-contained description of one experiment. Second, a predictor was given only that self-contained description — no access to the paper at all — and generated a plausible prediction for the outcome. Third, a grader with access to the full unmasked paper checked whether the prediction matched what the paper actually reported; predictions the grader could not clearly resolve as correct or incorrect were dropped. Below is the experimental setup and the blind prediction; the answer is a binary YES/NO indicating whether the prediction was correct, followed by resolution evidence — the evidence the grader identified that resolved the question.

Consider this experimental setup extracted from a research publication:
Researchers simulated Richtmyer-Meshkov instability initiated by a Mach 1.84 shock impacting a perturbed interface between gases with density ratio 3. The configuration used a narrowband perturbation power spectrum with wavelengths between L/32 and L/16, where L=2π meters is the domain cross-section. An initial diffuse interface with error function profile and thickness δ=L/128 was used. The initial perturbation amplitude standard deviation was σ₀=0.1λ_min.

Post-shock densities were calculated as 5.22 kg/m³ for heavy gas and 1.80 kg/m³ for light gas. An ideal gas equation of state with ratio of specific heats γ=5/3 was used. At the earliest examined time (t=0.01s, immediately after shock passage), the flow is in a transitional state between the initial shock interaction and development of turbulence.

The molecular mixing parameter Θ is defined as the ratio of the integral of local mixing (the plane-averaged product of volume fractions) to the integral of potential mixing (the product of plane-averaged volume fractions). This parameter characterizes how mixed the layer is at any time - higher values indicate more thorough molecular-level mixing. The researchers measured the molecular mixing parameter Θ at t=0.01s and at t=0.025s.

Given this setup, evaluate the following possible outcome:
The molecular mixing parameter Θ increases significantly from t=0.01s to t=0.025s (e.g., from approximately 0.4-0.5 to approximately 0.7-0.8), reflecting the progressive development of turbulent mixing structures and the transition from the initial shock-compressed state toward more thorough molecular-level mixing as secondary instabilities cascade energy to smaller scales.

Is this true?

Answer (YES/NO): NO